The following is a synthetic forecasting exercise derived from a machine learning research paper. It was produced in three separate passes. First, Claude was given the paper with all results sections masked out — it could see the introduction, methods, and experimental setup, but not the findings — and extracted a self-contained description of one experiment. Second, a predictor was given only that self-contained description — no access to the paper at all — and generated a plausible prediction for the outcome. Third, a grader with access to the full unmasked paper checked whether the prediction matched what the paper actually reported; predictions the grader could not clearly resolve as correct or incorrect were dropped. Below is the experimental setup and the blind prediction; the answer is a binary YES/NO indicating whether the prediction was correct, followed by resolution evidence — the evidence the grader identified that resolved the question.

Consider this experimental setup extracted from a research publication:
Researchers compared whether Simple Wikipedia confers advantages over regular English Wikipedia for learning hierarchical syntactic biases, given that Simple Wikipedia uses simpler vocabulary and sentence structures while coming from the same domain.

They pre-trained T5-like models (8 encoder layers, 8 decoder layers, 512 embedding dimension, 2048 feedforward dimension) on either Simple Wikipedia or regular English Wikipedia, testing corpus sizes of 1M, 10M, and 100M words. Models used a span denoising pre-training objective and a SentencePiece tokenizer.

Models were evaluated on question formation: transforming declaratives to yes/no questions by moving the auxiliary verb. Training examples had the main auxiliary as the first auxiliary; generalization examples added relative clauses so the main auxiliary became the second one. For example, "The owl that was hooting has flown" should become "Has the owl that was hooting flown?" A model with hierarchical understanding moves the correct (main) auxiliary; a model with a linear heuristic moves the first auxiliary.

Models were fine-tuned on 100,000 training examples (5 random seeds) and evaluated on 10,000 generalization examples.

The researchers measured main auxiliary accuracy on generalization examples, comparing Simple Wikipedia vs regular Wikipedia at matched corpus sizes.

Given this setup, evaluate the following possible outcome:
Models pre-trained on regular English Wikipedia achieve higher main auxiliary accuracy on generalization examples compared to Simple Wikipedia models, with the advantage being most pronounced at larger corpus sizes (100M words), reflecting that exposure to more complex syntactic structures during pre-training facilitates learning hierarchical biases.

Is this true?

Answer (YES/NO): NO